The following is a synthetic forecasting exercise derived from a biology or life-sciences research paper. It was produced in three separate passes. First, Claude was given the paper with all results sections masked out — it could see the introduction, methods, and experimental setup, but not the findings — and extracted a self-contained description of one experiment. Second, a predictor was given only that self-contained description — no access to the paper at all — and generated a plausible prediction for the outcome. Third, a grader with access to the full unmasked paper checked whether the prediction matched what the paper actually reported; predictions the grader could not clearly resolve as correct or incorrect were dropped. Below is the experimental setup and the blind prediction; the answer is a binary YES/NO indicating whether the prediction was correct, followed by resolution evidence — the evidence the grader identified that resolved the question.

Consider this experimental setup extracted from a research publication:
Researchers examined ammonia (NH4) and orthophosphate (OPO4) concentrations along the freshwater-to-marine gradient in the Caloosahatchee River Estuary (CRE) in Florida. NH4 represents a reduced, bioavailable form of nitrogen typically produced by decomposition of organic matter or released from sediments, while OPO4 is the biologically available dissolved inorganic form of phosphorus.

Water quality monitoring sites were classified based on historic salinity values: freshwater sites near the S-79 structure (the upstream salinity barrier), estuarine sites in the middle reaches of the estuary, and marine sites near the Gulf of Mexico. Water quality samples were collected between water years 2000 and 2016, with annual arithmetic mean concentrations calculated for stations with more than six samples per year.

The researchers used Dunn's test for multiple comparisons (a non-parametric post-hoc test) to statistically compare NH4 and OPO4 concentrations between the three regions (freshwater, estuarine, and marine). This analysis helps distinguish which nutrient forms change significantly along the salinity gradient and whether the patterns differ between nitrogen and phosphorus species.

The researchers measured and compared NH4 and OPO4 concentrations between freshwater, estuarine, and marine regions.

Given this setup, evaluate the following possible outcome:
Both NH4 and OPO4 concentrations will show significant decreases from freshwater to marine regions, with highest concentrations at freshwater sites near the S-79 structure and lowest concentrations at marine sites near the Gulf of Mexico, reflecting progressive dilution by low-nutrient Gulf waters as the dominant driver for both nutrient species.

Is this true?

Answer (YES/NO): YES